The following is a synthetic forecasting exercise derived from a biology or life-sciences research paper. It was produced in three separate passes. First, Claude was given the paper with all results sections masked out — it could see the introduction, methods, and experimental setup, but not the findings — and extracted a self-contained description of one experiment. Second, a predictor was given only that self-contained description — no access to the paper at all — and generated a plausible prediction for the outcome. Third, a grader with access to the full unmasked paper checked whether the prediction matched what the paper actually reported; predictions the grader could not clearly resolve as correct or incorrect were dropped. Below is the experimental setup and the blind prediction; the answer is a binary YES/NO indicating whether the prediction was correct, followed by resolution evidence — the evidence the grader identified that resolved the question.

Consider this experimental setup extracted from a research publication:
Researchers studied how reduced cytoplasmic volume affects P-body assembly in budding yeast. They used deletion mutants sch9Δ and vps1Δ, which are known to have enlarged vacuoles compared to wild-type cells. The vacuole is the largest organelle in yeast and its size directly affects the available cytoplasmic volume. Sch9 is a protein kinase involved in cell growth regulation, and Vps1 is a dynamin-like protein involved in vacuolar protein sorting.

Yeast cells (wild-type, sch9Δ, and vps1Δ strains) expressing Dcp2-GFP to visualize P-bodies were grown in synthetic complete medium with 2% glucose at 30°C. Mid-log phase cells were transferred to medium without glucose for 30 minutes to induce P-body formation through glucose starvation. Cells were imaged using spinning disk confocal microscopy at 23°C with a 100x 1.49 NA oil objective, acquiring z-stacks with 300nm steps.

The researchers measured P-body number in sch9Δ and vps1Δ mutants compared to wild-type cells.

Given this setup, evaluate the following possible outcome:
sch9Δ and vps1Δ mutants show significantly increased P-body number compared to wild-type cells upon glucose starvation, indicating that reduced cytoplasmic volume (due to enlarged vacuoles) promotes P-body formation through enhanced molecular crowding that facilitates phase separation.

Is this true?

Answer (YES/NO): NO